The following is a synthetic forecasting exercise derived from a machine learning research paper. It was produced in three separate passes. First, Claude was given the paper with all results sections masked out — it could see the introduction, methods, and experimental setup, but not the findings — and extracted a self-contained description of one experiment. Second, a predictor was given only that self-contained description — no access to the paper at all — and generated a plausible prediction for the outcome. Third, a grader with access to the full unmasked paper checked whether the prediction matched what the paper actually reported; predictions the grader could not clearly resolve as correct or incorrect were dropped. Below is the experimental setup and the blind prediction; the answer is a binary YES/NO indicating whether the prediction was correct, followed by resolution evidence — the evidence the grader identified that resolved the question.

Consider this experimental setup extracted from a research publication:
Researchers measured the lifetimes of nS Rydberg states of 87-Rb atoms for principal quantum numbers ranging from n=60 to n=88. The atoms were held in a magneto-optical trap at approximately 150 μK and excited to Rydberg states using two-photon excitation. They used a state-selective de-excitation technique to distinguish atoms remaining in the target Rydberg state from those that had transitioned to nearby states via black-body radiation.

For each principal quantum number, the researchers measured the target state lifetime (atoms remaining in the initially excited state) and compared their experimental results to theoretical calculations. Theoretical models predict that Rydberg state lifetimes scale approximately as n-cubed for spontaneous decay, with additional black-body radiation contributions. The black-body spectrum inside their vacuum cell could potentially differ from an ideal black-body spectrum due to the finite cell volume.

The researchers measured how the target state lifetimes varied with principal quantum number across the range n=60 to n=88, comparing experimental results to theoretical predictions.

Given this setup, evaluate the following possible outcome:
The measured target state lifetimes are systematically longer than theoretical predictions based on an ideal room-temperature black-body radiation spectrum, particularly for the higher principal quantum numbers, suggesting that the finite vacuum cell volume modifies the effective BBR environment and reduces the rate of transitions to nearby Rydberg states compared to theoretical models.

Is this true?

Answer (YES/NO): NO